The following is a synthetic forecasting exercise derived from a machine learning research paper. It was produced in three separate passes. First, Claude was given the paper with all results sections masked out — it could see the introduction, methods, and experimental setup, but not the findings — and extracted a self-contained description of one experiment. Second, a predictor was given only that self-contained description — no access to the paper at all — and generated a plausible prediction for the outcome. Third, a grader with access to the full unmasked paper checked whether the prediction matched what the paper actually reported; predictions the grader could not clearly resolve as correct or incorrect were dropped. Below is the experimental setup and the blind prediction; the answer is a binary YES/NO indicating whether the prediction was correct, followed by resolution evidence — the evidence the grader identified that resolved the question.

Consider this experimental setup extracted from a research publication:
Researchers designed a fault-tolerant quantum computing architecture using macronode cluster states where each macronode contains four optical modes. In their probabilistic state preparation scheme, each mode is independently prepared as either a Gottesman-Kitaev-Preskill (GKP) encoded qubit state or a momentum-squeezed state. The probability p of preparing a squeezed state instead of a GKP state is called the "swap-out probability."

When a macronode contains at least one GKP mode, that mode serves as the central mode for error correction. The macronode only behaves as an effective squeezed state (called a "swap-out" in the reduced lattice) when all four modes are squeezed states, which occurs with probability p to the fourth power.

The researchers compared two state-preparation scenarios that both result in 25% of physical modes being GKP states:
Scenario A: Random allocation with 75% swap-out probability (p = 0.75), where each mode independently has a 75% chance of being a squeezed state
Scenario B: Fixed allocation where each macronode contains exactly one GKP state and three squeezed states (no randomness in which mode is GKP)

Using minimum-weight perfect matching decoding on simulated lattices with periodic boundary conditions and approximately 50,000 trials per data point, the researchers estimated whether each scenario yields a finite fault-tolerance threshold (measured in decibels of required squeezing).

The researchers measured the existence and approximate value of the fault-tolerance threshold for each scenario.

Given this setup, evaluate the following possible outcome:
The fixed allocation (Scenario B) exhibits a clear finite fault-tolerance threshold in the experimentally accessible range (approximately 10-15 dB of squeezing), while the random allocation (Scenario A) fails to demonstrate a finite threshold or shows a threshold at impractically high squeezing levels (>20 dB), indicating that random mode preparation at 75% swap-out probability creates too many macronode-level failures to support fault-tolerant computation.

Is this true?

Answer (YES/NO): YES